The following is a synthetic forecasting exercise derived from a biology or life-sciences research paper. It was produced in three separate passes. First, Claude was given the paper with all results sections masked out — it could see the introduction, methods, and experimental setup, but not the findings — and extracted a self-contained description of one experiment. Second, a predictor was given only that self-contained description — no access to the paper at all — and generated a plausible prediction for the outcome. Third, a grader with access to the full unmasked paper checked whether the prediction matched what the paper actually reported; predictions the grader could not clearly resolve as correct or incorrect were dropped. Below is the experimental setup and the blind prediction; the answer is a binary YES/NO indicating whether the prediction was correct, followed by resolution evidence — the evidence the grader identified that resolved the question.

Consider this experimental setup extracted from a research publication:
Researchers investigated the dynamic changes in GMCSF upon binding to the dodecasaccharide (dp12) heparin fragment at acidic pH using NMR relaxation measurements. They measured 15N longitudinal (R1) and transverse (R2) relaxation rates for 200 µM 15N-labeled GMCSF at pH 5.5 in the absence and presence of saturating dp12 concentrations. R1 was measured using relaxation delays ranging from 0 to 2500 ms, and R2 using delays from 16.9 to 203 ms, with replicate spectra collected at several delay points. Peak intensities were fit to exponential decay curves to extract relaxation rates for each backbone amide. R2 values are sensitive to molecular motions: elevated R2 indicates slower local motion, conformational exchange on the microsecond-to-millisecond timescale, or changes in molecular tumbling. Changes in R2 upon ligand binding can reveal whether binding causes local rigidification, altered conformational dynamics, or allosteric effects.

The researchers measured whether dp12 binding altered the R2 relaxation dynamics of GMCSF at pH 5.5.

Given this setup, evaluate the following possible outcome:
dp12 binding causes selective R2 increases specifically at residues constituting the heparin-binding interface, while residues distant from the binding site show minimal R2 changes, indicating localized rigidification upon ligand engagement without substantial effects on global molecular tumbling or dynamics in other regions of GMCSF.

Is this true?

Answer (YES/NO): NO